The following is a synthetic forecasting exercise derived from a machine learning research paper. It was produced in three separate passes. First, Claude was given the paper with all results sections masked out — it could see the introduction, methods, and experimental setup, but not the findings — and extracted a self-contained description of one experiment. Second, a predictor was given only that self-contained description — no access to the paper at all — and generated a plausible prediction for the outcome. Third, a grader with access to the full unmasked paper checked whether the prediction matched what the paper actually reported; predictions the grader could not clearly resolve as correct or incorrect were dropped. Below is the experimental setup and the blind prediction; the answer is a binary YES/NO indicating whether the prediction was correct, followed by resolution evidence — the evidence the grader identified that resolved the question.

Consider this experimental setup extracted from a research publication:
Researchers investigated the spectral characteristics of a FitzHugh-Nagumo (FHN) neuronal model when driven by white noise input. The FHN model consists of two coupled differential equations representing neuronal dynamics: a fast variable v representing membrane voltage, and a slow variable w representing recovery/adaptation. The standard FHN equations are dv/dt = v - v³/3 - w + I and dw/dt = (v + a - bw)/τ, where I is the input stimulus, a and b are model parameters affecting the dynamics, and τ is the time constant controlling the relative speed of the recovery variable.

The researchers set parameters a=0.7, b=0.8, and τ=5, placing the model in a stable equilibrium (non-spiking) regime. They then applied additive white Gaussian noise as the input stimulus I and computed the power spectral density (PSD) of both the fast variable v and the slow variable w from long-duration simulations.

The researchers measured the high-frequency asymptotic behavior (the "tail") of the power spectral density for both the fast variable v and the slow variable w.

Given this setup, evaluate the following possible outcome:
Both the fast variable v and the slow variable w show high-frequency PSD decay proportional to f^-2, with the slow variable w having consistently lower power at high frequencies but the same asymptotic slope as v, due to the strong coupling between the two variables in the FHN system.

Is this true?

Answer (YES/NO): NO